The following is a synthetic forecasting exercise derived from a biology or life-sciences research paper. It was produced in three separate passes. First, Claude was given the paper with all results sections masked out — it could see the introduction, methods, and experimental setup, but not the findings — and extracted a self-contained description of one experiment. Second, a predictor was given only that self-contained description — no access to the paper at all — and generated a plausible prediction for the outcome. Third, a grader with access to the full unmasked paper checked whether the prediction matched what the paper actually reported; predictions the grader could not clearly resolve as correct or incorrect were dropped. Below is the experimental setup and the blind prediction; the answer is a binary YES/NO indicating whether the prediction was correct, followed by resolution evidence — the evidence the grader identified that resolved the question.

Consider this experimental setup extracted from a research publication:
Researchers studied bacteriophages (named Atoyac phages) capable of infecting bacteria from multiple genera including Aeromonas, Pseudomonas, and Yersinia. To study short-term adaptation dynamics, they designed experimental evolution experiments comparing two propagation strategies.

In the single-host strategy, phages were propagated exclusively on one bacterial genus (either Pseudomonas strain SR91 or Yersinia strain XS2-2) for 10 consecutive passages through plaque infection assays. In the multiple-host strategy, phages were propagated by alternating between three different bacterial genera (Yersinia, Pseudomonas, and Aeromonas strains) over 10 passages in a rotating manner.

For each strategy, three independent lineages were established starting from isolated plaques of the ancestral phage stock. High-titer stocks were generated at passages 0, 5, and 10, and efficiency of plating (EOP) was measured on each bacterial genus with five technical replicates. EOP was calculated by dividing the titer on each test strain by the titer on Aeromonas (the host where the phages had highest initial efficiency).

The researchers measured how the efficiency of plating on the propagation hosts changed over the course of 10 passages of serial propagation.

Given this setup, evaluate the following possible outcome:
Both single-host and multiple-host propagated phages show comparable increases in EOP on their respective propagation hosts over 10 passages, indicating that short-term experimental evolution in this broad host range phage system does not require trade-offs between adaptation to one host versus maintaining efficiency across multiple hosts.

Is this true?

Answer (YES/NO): NO